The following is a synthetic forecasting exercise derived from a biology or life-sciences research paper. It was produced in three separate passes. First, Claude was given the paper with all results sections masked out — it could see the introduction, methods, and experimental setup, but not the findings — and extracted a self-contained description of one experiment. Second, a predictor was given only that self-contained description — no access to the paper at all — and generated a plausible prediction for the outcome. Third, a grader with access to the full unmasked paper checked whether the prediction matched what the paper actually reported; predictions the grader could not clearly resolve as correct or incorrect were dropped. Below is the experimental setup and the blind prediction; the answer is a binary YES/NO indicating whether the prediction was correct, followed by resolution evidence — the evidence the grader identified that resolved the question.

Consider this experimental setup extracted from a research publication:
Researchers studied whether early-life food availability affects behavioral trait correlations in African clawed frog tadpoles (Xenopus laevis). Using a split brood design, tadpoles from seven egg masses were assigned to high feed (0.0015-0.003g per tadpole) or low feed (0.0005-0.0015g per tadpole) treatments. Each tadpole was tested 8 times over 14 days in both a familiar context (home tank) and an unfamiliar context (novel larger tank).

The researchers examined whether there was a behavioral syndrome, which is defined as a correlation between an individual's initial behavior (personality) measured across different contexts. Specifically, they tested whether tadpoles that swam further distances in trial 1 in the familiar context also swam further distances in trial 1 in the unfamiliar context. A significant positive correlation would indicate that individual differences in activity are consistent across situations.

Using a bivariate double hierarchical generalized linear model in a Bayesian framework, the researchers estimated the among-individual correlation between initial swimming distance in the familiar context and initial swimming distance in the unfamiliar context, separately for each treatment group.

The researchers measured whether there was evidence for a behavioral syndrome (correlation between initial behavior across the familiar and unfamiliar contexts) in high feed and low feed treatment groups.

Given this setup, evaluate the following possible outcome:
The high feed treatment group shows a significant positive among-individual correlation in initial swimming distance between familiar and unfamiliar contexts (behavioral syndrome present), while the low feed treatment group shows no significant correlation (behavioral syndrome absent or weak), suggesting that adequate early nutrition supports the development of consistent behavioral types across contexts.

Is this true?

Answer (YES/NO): NO